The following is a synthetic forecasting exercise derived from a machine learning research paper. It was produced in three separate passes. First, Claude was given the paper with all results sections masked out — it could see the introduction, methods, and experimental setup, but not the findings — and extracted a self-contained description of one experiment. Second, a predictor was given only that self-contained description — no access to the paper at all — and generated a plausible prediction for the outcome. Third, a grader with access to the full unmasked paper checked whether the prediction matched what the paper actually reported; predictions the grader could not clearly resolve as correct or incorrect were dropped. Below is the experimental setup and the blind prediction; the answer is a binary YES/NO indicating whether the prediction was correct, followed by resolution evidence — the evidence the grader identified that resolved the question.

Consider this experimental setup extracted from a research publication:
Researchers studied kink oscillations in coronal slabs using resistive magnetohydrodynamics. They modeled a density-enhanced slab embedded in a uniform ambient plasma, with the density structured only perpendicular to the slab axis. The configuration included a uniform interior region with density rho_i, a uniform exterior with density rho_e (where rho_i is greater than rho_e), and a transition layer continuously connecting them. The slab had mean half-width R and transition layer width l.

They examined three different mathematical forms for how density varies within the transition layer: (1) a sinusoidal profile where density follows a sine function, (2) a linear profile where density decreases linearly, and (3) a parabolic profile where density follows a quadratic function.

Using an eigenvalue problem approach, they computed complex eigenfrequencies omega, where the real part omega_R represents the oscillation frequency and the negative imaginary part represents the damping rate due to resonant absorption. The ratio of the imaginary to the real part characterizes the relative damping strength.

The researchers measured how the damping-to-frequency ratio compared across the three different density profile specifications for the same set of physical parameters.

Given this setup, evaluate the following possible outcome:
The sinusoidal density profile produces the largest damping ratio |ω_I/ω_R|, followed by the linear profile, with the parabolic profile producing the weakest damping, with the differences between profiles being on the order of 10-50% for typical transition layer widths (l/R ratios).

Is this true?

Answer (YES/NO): NO